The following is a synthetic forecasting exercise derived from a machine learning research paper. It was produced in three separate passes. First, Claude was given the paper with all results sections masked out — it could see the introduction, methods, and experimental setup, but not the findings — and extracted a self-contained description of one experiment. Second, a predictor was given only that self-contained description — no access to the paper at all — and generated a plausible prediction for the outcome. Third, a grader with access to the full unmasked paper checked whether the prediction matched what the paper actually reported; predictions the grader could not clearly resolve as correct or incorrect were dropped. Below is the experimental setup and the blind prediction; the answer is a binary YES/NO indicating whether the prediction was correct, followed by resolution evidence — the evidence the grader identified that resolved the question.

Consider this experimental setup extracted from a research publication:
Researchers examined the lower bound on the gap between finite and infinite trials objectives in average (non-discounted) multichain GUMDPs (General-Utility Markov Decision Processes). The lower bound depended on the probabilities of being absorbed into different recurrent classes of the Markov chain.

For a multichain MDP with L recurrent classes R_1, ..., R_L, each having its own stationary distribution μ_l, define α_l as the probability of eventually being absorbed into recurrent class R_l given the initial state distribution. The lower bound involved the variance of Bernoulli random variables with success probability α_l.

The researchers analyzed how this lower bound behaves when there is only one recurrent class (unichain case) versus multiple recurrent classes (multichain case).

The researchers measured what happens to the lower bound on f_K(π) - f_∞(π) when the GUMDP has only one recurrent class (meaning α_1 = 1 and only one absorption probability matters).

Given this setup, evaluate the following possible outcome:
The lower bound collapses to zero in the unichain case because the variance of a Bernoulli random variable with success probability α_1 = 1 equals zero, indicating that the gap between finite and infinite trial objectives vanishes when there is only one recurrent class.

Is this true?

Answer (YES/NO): YES